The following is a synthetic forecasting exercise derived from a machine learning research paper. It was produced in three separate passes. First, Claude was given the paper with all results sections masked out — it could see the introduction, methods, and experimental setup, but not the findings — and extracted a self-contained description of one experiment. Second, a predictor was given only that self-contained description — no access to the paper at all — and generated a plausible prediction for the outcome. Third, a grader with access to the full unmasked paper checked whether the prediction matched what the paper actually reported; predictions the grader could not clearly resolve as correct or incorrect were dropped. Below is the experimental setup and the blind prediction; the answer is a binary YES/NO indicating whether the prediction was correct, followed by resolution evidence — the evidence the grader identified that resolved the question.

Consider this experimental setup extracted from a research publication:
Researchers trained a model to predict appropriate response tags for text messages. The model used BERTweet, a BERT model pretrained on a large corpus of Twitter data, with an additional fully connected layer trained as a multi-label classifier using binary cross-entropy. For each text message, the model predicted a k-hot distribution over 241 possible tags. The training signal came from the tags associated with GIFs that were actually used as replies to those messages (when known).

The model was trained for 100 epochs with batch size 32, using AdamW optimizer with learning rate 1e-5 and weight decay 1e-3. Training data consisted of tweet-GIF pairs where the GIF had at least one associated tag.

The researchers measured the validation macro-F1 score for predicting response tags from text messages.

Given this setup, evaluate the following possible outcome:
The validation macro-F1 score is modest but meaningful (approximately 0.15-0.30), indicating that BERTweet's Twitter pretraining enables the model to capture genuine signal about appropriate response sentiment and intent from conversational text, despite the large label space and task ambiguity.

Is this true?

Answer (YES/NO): NO